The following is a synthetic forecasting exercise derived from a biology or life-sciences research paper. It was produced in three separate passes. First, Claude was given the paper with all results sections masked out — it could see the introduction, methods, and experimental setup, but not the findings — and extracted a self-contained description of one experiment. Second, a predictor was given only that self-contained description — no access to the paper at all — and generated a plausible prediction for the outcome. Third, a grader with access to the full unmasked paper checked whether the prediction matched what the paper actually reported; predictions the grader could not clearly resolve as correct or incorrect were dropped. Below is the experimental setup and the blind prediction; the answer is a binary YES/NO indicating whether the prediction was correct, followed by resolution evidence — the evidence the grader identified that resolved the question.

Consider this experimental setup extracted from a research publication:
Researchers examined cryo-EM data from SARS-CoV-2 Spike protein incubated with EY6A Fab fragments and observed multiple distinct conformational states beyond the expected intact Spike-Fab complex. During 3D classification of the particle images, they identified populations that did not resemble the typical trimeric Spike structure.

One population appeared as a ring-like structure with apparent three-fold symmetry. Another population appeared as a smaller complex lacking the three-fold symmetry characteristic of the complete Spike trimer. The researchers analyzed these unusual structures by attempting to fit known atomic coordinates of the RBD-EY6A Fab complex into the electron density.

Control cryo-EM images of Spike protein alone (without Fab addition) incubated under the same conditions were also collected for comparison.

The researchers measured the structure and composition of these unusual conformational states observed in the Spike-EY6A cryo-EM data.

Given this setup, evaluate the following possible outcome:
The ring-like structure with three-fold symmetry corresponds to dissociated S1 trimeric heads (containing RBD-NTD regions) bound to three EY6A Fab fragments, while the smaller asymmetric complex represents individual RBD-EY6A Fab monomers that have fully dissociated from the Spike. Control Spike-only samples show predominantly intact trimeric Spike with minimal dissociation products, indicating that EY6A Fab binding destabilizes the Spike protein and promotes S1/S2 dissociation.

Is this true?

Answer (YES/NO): NO